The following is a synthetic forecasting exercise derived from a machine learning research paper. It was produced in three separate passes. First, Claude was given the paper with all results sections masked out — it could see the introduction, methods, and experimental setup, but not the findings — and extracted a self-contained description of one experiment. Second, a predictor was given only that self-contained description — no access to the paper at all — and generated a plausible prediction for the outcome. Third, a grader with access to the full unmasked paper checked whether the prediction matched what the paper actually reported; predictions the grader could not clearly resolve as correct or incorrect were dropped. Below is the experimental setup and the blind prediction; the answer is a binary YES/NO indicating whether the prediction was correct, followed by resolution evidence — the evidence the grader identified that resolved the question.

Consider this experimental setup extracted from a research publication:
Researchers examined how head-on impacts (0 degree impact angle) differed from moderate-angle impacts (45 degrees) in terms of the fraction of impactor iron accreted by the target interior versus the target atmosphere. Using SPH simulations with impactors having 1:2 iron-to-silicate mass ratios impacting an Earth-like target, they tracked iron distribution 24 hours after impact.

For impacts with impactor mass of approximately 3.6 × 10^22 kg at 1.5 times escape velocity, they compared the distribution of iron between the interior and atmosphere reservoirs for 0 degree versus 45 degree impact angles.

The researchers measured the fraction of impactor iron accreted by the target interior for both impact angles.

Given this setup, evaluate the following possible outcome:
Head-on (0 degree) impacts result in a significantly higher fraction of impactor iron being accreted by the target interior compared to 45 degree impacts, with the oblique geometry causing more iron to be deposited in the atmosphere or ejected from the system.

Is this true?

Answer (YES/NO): YES